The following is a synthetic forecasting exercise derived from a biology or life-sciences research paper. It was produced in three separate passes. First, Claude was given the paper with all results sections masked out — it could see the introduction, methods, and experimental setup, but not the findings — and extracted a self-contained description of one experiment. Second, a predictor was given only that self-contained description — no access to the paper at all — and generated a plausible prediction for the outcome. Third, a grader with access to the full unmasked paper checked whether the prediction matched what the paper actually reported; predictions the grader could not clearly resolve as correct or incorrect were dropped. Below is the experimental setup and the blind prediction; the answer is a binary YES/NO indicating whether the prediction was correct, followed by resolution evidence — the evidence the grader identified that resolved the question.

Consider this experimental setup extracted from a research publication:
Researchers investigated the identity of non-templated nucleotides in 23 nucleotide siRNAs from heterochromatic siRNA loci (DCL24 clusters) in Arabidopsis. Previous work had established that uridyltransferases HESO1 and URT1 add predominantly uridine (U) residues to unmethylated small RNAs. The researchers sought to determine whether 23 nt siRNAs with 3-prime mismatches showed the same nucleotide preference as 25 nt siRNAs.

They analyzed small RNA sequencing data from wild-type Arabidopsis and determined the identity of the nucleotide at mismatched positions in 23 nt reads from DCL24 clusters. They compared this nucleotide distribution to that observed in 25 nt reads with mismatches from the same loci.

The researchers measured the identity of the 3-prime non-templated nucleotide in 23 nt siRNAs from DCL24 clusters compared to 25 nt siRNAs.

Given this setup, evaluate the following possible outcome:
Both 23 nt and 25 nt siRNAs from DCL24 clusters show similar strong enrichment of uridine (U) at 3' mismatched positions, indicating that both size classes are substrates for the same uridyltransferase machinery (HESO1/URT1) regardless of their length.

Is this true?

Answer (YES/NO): NO